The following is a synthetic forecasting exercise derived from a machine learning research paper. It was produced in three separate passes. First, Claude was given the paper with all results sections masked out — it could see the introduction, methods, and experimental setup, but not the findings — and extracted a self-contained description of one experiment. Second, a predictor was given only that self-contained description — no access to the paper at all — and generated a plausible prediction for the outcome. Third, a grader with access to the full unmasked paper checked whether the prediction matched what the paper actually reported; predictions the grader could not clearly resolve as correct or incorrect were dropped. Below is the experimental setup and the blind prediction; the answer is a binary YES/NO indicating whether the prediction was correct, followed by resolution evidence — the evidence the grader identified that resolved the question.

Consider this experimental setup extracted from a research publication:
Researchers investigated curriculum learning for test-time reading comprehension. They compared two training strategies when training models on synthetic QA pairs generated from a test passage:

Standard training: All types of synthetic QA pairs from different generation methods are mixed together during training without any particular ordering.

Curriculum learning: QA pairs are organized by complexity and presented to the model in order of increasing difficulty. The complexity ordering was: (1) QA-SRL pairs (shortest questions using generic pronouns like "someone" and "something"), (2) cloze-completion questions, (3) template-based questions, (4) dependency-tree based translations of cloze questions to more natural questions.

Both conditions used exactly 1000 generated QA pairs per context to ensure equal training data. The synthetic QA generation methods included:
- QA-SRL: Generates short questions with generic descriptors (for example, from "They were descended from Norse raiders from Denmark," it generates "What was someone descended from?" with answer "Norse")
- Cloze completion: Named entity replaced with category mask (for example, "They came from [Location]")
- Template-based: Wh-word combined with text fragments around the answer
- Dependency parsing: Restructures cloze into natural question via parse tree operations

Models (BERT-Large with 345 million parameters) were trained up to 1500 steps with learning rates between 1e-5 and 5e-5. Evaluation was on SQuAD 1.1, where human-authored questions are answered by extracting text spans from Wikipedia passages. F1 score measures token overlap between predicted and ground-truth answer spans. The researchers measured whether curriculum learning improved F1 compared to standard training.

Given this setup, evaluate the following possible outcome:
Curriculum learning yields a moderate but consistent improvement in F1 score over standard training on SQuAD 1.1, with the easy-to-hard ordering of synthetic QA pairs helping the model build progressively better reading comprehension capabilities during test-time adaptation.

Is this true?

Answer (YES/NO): NO